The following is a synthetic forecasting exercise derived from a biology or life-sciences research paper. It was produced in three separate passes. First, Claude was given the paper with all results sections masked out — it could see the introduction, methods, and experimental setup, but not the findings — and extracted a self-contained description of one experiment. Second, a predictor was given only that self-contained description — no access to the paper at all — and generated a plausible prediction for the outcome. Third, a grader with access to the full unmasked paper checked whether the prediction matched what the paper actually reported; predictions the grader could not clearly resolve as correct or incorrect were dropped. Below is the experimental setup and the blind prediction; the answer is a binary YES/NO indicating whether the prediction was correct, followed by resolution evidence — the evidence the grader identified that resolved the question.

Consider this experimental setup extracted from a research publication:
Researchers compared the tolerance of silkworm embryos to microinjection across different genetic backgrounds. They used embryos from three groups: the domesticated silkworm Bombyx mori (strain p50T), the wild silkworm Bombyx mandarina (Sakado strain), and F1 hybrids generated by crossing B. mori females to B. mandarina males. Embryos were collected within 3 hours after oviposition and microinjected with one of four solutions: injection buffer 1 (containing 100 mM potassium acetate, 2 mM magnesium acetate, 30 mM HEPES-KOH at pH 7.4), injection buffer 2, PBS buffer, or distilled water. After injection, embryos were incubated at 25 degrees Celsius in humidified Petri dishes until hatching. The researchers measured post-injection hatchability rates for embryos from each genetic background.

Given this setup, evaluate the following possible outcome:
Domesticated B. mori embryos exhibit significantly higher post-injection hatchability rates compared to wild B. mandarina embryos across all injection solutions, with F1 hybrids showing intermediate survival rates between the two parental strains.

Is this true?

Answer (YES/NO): NO